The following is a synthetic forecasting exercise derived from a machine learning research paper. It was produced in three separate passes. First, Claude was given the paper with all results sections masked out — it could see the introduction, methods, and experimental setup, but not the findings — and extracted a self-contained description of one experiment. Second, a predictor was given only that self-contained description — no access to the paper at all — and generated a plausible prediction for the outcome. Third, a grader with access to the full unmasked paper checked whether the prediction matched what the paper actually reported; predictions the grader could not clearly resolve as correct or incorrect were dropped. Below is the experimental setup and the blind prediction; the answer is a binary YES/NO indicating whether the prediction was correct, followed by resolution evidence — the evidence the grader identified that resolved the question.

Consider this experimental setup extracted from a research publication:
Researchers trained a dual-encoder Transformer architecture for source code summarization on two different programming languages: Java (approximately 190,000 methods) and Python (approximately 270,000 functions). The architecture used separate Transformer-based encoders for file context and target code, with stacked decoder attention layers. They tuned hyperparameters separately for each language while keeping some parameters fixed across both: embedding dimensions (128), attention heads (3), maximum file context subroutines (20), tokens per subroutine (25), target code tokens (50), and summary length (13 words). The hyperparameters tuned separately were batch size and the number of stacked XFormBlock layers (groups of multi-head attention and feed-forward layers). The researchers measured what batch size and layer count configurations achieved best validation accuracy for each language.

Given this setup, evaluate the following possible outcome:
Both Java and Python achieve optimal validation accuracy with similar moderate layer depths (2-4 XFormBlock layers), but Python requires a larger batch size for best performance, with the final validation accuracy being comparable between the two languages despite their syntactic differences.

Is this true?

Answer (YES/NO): NO